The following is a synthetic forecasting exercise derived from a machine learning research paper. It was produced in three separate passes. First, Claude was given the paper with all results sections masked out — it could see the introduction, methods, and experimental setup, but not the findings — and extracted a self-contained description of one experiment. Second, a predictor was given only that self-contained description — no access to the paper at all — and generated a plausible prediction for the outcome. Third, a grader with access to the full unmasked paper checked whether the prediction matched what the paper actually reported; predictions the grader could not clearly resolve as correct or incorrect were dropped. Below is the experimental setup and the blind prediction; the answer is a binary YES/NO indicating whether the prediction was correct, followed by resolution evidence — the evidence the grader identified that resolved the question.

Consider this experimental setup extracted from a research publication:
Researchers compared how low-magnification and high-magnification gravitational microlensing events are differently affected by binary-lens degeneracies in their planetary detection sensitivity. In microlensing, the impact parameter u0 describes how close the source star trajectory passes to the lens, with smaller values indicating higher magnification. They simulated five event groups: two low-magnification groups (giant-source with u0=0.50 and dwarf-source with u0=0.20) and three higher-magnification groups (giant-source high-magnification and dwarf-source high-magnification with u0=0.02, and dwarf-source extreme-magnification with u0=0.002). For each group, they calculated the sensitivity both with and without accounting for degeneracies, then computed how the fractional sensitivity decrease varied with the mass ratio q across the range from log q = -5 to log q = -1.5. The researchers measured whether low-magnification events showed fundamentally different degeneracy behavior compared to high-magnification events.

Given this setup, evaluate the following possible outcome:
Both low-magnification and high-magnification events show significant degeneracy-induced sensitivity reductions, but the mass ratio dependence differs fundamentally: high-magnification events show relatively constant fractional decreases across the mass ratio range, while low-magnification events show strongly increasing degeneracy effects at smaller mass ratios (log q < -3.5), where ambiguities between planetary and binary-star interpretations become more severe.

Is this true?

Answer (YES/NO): NO